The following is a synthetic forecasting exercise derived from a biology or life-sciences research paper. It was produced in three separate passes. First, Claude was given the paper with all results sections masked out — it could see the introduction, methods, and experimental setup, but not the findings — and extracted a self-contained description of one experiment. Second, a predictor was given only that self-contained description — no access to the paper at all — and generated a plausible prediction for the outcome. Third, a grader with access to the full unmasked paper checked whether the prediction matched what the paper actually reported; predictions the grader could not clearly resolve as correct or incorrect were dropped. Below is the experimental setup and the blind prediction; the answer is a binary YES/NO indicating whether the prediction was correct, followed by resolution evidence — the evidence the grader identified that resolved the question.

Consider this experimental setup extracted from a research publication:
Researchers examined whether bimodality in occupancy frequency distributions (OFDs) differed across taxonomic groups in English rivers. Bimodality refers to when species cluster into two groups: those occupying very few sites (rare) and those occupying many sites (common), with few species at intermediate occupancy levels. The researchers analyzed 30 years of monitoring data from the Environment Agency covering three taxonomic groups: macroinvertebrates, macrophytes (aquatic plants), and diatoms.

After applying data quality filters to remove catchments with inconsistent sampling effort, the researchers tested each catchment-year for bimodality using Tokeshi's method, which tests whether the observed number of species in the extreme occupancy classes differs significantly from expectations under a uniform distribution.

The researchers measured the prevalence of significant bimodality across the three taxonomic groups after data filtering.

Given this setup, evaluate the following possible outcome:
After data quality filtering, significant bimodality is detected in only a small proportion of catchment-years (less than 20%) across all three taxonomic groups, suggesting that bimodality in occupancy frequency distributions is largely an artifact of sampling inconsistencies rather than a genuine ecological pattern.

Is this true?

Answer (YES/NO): YES